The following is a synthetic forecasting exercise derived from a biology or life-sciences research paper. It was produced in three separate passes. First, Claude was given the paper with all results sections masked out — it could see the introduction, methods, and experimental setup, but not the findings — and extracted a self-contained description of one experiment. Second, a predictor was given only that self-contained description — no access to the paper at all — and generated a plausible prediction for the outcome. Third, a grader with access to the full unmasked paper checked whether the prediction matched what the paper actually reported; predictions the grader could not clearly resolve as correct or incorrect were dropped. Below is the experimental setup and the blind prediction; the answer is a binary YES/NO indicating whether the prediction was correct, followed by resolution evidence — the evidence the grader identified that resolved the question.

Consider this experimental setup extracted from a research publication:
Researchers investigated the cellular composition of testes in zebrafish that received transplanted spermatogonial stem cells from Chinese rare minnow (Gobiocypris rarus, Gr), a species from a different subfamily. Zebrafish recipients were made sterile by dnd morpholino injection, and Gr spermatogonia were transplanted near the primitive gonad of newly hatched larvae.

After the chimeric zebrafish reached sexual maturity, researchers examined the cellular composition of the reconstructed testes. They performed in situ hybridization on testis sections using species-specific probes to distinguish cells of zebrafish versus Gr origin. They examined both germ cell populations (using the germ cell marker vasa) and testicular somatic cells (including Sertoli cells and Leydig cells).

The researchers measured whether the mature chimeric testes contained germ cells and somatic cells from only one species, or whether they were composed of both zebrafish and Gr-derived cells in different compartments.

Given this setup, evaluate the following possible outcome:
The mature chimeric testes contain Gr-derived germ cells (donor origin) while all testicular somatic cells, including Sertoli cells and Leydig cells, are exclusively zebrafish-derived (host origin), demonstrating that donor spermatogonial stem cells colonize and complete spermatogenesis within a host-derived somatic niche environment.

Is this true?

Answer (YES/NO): YES